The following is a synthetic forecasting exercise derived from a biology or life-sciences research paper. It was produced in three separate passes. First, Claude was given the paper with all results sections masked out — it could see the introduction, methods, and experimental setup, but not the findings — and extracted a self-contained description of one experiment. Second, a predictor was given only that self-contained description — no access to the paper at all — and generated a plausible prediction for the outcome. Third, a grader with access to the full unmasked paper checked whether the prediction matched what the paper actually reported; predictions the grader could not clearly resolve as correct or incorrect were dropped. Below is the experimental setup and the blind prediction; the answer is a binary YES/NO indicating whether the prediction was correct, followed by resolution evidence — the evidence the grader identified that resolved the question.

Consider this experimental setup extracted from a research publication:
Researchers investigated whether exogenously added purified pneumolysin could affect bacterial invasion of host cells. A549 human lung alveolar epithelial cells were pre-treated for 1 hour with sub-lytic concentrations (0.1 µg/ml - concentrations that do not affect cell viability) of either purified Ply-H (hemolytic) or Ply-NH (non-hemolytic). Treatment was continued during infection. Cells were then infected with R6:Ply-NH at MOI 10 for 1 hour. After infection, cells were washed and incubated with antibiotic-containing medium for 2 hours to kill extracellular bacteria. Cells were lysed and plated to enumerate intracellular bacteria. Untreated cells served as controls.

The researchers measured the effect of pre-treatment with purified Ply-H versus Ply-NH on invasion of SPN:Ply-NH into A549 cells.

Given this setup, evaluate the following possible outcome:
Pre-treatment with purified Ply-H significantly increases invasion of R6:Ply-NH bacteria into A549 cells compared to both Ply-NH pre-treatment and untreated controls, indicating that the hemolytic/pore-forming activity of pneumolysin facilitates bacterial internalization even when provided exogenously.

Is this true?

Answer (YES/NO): NO